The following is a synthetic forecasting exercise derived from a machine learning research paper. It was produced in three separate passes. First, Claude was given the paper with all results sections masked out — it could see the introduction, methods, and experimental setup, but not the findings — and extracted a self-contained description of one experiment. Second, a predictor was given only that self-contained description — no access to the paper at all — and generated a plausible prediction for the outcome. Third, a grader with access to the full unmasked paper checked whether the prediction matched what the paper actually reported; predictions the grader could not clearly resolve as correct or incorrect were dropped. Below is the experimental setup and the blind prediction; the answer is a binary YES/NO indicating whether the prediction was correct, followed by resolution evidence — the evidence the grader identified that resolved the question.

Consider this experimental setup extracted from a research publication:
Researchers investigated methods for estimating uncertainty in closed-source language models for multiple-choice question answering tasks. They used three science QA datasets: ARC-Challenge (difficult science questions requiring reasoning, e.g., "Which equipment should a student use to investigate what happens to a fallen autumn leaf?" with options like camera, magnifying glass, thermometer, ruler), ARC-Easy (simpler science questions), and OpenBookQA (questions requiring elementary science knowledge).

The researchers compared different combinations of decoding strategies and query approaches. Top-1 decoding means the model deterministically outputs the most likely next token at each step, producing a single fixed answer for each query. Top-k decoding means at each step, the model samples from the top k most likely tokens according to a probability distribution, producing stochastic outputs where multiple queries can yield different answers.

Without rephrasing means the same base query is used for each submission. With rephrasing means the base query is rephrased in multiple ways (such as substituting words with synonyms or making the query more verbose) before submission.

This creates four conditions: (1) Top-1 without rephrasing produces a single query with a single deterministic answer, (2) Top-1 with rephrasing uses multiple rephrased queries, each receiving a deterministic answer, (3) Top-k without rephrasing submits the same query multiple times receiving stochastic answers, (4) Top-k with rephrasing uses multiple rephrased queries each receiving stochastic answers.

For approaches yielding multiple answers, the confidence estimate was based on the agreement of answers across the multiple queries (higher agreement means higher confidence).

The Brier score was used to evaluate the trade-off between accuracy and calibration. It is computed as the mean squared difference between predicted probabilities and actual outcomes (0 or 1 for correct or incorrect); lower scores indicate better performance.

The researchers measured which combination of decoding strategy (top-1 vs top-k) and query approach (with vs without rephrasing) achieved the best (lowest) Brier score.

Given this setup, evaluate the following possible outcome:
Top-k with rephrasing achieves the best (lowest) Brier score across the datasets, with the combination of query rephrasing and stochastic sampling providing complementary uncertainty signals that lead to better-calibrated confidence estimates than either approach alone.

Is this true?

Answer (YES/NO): NO